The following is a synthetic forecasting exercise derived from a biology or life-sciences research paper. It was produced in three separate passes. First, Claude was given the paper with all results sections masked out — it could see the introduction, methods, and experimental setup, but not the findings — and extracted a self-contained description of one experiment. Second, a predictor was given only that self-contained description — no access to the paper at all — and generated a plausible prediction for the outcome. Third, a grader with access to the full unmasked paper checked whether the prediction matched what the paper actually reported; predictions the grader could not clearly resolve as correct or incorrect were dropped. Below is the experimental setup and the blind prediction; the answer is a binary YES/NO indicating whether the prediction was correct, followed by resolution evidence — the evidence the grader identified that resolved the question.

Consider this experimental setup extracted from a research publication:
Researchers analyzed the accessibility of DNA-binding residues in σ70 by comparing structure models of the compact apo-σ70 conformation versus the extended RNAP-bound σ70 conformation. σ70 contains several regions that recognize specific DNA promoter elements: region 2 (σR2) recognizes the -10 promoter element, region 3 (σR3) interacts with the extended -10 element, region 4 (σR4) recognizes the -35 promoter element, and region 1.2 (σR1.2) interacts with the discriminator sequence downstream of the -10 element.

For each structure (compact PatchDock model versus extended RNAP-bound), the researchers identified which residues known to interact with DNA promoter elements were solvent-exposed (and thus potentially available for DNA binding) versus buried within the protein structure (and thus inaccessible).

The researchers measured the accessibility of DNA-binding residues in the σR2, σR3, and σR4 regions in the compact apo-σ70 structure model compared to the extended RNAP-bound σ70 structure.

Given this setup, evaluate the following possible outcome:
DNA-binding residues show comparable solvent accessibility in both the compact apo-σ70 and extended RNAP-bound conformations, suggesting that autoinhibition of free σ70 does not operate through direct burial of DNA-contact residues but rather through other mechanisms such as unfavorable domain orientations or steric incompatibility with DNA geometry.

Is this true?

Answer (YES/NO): NO